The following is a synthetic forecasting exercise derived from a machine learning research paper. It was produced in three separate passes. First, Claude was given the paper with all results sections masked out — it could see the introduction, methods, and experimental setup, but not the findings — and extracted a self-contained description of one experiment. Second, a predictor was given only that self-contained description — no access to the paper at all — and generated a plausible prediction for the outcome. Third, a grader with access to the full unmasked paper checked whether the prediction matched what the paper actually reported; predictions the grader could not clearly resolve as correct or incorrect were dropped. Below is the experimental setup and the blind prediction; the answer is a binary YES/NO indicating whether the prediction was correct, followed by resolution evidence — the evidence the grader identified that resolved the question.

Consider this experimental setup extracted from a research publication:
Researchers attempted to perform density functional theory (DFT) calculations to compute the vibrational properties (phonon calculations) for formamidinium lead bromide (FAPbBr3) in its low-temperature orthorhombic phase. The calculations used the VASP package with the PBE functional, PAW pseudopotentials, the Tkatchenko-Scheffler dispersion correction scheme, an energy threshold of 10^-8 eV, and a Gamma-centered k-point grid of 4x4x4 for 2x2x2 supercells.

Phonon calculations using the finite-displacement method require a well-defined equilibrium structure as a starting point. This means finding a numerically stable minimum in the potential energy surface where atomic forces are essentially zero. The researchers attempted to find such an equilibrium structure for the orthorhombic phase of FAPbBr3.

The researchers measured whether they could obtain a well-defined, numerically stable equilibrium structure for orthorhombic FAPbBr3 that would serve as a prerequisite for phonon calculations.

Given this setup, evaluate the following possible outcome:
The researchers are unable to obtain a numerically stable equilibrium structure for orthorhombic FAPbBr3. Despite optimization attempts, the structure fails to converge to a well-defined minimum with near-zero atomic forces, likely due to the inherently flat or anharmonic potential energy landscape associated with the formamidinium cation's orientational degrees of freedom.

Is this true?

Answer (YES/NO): YES